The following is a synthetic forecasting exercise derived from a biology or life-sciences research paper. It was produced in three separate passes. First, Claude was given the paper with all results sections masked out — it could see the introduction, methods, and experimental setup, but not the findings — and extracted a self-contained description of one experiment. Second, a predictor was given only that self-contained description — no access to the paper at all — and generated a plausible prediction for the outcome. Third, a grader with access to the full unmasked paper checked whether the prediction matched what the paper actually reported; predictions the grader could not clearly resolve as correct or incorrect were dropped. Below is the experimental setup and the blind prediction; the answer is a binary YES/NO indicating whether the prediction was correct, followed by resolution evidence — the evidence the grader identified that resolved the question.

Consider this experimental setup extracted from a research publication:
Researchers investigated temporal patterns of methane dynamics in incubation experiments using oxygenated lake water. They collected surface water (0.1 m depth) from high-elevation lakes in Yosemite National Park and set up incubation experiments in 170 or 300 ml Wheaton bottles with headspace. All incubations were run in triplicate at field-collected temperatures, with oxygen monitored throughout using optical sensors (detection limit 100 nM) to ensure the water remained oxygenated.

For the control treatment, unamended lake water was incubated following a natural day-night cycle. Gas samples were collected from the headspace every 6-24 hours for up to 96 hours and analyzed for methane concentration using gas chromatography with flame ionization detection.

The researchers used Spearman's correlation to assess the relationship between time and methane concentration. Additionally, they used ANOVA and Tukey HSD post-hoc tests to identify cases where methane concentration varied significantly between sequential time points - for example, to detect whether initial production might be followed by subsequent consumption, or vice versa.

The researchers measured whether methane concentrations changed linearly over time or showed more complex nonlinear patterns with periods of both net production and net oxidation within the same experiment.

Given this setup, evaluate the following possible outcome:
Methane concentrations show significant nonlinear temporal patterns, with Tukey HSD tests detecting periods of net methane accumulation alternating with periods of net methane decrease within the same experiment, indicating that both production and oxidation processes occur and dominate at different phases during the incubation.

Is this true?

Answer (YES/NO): YES